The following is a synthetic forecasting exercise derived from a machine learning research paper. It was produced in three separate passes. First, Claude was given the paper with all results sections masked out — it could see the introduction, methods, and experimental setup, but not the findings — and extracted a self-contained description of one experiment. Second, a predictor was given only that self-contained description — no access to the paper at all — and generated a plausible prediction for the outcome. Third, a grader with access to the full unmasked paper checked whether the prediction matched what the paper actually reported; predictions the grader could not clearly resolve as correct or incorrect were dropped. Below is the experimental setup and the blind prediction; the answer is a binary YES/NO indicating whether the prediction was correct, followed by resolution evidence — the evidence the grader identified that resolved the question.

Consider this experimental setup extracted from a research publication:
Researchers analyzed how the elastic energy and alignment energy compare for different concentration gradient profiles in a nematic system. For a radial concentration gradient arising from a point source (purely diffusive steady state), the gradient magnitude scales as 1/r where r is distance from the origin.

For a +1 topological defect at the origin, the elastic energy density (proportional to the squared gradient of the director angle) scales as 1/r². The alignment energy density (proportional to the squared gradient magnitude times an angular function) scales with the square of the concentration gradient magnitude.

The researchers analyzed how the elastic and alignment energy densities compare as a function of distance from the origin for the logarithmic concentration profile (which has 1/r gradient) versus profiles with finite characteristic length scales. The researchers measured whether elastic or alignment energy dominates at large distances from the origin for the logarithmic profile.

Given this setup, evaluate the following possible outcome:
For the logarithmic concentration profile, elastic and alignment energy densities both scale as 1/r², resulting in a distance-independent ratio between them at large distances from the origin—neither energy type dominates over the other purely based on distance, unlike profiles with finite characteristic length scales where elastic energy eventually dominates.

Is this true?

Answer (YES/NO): YES